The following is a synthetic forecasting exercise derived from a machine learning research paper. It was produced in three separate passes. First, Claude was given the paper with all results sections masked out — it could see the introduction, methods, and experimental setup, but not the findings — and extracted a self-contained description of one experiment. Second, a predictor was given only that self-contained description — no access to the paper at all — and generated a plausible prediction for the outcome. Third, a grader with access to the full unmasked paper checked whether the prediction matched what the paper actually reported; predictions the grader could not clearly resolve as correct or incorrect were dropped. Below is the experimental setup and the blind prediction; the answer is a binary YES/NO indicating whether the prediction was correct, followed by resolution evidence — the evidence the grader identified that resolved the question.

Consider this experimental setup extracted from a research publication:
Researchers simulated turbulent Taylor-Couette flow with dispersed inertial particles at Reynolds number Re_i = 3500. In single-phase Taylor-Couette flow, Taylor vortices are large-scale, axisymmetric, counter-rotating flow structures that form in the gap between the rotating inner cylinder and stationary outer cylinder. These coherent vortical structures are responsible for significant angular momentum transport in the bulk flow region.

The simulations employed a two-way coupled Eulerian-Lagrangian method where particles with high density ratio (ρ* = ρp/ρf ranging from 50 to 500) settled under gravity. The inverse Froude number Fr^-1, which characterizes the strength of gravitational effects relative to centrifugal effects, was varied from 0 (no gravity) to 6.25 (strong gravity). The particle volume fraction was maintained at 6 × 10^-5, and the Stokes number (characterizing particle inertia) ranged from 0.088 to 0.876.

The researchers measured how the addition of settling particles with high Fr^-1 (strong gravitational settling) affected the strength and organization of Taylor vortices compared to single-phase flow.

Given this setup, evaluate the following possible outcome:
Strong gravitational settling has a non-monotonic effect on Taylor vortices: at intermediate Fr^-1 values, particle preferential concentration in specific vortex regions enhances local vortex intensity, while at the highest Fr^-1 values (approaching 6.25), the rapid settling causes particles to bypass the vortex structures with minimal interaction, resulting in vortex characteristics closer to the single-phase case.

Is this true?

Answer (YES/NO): NO